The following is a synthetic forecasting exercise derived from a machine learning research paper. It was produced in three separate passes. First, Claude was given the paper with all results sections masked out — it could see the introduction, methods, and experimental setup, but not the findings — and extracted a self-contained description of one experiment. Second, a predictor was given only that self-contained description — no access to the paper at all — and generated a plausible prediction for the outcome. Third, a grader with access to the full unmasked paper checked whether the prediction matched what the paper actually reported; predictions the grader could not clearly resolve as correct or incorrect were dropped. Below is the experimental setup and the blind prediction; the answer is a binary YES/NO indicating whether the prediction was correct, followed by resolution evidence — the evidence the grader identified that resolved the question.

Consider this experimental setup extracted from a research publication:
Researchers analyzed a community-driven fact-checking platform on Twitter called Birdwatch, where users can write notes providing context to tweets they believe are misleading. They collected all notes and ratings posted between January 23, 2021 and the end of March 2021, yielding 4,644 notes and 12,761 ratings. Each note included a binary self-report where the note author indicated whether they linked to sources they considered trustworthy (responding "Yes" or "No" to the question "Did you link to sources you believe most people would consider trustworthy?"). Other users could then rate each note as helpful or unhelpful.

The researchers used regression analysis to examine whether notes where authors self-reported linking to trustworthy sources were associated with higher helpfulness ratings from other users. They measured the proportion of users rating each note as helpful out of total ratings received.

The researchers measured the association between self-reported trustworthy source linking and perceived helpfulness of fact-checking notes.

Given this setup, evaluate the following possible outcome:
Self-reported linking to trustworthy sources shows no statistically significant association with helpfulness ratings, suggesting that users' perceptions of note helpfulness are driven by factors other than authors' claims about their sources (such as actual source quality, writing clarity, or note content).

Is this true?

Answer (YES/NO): NO